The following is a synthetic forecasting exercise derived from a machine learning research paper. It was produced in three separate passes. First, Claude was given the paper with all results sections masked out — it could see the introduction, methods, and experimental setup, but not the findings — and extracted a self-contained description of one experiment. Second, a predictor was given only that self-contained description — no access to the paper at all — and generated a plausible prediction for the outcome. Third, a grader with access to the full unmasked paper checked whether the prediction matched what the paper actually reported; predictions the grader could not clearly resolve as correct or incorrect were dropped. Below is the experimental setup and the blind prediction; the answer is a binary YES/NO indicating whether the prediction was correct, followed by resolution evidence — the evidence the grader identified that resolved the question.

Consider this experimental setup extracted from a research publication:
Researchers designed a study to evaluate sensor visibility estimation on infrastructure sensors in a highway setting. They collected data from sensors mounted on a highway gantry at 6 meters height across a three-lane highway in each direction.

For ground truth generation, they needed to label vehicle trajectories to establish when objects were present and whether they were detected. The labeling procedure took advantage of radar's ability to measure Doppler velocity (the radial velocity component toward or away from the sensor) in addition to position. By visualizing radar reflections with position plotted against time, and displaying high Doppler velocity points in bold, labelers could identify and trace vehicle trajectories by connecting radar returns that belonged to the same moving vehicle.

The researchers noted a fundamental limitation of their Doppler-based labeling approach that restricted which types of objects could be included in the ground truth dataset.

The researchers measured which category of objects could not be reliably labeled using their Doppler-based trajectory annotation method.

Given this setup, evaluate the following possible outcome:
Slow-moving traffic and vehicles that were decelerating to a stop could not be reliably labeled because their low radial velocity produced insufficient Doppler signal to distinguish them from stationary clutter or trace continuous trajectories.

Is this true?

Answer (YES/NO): NO